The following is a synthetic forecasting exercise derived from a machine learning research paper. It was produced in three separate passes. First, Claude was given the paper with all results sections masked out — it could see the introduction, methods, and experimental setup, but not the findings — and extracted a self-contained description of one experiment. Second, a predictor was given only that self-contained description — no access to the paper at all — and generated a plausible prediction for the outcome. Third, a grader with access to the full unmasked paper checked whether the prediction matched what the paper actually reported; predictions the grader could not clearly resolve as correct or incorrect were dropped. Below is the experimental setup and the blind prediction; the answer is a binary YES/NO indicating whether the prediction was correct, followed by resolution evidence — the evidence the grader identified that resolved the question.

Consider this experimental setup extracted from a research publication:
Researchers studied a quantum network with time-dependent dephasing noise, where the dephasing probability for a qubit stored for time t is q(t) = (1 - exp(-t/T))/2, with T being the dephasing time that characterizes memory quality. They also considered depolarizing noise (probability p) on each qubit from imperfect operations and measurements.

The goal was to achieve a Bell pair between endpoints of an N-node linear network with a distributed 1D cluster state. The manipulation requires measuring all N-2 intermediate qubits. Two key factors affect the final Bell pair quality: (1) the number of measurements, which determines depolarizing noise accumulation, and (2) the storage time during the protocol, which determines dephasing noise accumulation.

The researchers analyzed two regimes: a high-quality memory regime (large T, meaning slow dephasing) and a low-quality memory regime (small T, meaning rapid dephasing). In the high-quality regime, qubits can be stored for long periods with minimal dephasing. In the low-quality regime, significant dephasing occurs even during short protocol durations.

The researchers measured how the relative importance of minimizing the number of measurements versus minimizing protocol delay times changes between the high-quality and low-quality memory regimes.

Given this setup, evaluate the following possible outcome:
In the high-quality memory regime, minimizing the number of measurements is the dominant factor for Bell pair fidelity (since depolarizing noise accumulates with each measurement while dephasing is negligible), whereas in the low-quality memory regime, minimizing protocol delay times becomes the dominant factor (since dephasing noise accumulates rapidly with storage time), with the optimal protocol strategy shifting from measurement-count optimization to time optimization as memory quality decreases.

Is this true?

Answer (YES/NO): YES